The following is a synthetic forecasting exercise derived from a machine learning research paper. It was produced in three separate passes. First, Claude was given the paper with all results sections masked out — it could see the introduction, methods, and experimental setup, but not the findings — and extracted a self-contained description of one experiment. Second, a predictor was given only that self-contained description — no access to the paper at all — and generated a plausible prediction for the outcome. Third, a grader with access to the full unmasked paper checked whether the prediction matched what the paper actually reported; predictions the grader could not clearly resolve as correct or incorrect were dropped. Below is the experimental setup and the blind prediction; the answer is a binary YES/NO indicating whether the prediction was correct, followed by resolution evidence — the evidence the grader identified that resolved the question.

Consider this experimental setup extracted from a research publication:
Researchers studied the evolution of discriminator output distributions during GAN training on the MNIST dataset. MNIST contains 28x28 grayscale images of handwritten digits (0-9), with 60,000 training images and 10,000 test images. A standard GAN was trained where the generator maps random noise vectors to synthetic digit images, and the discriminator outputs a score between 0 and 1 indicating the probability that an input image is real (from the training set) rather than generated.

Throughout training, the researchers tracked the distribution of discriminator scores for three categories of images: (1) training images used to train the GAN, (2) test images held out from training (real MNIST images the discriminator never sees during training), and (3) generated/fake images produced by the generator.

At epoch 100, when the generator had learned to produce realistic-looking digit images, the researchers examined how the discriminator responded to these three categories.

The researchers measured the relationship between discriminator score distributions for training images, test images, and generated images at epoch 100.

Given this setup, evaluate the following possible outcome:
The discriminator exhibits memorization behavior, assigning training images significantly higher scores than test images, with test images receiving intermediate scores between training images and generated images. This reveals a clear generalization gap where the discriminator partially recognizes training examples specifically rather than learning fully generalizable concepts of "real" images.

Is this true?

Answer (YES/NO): NO